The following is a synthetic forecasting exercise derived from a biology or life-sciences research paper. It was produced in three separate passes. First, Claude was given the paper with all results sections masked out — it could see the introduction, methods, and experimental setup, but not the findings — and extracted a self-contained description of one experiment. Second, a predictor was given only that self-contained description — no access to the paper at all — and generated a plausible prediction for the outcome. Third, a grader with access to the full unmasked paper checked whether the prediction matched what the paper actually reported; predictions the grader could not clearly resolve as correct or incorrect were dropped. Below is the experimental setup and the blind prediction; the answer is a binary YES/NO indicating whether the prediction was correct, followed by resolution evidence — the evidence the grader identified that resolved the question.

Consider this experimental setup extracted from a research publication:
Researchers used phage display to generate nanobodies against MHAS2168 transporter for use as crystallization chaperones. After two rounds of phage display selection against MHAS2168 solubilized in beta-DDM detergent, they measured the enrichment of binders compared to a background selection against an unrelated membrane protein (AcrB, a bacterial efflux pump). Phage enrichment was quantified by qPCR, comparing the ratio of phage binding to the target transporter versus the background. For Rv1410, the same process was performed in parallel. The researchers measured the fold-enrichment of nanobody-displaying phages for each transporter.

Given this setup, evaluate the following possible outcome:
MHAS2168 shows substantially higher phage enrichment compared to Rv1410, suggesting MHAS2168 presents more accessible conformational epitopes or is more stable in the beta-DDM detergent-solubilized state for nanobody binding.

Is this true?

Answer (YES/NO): YES